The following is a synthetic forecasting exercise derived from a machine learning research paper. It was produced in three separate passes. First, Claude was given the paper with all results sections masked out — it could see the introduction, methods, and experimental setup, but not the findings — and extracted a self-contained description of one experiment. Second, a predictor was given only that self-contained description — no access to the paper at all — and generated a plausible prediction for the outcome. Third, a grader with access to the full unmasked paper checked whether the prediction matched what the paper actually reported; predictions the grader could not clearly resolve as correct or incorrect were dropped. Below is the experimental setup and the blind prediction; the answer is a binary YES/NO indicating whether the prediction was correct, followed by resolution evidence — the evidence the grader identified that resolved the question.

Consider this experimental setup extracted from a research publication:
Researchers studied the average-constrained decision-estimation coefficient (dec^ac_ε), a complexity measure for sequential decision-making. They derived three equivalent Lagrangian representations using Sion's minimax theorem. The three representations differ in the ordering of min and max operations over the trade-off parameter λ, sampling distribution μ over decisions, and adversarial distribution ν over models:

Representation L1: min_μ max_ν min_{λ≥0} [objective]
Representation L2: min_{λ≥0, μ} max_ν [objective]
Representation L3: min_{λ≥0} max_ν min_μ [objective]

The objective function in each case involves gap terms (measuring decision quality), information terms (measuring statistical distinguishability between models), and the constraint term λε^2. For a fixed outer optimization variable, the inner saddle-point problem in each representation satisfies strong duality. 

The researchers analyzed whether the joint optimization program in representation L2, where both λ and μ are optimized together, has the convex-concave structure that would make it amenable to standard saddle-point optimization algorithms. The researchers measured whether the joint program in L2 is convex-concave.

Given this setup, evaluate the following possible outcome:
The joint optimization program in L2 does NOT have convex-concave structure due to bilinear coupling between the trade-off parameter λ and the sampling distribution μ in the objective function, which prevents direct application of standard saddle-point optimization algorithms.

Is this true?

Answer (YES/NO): YES